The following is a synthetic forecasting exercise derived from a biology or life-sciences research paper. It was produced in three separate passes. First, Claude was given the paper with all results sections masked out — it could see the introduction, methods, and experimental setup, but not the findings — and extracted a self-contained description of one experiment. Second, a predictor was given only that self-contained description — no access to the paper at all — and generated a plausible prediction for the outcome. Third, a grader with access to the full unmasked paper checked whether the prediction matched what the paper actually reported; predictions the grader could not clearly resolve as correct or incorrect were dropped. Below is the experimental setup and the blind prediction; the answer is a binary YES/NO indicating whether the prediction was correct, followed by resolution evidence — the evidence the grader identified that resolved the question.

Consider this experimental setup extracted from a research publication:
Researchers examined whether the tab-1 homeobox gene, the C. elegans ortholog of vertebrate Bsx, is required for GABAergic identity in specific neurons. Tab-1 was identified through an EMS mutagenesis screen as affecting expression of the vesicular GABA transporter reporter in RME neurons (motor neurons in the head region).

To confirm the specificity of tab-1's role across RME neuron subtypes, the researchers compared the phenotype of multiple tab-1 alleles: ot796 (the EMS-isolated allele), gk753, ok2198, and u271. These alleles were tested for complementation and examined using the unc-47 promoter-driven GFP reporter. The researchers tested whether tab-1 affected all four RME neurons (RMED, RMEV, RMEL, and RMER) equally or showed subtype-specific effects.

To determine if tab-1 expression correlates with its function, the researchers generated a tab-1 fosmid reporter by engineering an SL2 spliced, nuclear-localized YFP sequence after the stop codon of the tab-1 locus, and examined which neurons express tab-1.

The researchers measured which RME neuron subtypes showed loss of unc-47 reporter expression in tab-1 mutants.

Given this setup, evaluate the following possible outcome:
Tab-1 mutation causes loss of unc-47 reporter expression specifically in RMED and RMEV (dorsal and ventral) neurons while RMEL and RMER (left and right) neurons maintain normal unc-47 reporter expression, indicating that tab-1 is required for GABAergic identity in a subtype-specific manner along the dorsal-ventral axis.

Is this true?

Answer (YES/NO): NO